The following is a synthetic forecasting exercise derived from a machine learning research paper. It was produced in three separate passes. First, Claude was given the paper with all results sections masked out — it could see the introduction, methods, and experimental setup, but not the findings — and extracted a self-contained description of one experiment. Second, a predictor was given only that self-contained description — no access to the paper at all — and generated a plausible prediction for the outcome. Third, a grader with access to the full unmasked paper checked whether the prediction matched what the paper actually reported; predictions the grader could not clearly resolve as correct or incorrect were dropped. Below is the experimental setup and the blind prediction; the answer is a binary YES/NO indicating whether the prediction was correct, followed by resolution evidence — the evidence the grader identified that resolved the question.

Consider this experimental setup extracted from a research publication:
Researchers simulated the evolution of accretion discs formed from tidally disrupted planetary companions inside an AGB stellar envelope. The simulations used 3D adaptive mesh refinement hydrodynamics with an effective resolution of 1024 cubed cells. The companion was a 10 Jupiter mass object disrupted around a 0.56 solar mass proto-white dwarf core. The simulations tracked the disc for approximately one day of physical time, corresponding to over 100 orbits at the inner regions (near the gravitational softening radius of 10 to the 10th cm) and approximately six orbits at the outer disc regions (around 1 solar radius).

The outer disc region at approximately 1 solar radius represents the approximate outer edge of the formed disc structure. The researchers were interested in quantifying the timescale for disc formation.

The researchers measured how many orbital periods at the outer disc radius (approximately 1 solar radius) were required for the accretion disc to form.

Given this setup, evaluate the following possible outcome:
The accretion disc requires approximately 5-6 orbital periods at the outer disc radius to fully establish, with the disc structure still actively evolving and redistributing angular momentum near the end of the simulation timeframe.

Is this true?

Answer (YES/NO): YES